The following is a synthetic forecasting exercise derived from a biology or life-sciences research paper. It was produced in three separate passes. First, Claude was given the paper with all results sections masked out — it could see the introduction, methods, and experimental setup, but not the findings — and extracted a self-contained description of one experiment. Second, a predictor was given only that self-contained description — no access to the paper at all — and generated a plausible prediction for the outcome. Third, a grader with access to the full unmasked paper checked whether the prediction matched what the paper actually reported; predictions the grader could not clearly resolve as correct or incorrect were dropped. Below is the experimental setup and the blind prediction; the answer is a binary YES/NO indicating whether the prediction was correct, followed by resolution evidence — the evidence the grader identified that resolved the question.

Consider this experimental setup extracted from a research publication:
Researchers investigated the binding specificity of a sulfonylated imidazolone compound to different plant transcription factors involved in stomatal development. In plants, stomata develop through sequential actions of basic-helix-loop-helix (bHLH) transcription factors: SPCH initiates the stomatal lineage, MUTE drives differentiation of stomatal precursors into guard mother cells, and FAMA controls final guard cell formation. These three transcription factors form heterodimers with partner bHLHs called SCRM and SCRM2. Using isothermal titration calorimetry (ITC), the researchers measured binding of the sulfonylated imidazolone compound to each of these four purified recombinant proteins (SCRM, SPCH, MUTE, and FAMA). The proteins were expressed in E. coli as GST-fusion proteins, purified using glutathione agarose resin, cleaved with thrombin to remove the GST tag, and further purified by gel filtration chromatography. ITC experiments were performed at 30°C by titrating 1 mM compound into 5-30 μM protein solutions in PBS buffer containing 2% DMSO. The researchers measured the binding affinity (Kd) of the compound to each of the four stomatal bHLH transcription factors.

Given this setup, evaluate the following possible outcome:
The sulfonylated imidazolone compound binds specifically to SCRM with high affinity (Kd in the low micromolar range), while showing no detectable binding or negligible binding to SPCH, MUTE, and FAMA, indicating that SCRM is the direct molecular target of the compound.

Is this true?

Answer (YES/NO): NO